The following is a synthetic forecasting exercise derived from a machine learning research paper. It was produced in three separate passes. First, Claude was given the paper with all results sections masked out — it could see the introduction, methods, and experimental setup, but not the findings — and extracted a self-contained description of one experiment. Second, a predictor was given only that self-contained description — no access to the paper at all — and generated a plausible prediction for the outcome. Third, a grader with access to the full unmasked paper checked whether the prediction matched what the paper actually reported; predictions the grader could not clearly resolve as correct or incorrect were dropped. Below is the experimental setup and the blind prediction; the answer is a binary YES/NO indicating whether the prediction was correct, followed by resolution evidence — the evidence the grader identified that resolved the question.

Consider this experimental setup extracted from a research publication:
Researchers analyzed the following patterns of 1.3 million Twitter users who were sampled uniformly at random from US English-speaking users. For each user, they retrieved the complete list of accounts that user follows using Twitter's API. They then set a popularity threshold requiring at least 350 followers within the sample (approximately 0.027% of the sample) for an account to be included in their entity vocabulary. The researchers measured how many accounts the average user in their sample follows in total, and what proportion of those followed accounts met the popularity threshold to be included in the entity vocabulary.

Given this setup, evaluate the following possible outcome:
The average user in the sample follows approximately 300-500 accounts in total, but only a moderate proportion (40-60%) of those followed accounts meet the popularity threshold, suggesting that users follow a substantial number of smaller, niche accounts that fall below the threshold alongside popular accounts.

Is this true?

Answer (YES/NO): NO